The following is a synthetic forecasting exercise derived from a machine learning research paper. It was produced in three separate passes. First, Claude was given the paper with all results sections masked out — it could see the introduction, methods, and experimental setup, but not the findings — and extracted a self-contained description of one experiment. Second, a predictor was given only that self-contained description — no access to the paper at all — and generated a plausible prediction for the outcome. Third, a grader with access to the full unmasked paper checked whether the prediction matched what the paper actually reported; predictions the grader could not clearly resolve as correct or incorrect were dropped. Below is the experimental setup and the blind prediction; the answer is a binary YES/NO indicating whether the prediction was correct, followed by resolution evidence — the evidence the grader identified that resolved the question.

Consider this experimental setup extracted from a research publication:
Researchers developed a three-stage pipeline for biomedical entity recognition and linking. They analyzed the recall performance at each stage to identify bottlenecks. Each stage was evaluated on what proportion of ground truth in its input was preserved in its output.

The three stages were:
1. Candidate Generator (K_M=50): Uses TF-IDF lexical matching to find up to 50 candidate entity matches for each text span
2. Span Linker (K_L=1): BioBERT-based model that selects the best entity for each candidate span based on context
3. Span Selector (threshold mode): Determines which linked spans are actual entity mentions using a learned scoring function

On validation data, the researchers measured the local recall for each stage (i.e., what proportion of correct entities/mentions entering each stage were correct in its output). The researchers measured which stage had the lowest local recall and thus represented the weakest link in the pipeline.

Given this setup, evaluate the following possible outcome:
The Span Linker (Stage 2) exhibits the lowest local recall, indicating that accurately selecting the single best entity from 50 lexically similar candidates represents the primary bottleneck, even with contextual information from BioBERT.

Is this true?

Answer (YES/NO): NO